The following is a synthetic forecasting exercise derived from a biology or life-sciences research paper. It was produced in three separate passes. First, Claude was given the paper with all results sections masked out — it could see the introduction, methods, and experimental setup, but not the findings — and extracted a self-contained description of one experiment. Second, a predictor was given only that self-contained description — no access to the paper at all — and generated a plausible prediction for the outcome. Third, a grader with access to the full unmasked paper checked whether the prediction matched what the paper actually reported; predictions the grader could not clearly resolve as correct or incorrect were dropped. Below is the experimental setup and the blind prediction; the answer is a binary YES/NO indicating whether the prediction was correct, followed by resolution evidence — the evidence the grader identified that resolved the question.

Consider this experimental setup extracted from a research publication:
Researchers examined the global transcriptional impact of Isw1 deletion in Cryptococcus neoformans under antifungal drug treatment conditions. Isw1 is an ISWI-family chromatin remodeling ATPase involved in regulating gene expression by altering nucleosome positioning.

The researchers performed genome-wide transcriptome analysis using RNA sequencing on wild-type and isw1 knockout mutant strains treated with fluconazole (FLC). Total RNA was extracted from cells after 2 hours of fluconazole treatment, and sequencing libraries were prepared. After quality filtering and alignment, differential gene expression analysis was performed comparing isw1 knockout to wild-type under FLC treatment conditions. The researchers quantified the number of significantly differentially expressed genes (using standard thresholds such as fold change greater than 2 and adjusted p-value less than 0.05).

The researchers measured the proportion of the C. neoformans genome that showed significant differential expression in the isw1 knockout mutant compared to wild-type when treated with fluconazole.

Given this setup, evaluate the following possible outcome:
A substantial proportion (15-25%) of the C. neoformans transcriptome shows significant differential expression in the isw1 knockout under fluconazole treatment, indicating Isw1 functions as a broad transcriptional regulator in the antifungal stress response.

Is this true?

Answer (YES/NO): YES